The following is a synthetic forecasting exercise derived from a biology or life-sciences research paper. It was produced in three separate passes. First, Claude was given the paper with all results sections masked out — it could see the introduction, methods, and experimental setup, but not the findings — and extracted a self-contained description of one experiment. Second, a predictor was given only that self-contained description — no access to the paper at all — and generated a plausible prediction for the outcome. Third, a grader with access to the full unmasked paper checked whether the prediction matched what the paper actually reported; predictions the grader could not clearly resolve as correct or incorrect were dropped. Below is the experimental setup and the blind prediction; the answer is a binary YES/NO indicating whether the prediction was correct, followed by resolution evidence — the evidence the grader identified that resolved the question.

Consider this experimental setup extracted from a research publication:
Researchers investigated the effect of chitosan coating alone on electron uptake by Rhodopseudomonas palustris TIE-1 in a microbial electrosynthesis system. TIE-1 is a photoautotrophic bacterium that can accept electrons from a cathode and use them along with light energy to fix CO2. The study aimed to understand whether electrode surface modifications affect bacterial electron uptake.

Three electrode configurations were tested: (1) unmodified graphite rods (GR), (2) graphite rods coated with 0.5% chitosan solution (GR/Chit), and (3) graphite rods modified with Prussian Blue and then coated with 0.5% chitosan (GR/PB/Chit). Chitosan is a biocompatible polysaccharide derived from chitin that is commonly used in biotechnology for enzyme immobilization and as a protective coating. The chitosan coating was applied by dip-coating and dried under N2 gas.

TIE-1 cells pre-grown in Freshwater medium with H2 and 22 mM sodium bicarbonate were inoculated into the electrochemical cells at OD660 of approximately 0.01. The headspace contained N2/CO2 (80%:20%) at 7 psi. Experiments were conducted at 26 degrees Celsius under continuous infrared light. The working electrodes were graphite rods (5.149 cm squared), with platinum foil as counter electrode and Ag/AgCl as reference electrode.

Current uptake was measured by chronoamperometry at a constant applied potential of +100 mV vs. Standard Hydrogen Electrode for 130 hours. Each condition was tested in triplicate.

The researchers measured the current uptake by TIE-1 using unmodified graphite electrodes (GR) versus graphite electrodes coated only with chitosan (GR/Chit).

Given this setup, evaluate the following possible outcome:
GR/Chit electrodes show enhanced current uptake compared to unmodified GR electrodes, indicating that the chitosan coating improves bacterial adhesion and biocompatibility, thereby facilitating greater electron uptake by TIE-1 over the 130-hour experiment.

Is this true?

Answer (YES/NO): NO